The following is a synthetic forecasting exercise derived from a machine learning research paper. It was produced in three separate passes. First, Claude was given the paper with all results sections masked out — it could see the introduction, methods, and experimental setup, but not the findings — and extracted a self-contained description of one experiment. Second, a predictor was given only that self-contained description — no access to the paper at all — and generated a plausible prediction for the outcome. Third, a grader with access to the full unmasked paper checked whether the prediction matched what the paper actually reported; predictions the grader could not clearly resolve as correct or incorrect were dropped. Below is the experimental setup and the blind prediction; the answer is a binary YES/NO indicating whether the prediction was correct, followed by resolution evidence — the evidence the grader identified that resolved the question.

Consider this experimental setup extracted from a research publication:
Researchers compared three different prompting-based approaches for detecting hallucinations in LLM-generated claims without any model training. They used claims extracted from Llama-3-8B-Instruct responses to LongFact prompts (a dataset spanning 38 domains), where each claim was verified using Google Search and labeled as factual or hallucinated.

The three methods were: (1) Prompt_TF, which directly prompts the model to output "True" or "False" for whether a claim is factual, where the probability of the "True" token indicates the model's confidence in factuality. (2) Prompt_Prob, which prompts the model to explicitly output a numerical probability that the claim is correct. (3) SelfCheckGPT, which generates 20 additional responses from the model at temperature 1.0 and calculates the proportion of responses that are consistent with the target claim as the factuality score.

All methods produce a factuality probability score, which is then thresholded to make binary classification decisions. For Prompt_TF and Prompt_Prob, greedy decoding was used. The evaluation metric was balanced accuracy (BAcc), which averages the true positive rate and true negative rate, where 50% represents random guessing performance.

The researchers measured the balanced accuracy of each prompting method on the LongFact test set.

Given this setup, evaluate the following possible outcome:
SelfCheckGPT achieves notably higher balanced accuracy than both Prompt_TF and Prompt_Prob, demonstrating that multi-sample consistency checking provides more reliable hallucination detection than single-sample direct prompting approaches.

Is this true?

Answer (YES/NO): NO